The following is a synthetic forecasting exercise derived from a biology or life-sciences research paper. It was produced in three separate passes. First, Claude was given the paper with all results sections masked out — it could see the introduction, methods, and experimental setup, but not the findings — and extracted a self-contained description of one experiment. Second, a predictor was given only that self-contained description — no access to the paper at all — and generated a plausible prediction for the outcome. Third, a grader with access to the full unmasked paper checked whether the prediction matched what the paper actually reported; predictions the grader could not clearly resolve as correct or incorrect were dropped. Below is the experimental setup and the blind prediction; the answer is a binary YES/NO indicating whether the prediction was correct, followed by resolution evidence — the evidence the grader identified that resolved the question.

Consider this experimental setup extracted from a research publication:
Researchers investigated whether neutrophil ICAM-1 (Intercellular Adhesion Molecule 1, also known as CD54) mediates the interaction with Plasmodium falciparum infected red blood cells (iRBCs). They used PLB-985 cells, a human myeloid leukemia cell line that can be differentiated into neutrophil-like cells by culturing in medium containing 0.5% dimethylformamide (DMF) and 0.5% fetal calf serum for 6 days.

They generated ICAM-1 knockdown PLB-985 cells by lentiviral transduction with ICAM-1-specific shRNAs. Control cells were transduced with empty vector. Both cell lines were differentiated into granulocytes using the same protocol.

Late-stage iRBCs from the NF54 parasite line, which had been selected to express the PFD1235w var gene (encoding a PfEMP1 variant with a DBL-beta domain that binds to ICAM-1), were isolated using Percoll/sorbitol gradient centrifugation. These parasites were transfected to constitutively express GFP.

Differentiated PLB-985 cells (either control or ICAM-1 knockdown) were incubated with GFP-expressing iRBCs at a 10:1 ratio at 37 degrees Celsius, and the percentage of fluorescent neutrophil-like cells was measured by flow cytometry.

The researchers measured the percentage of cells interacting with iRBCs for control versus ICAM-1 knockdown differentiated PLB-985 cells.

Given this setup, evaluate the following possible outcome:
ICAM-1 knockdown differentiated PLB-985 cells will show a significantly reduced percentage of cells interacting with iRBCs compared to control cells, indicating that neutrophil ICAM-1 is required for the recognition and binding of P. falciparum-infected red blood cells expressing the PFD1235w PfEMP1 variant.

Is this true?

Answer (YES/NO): YES